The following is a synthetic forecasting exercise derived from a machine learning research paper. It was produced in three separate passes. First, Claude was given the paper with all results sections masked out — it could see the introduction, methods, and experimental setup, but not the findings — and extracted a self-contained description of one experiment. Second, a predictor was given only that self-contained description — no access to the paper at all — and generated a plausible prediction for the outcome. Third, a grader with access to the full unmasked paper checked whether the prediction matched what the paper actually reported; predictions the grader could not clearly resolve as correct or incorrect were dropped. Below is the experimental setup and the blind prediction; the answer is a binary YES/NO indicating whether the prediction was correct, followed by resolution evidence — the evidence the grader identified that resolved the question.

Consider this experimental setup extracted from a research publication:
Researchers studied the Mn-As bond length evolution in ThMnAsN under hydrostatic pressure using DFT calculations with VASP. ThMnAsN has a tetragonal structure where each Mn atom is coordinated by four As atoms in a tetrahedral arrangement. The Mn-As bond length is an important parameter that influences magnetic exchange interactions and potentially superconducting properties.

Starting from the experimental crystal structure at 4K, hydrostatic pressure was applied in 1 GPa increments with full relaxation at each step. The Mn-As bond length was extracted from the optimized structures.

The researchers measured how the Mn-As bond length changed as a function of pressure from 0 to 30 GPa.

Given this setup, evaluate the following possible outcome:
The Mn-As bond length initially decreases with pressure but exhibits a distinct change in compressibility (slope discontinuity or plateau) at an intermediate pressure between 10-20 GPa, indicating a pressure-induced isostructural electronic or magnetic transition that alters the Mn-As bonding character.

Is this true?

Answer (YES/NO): NO